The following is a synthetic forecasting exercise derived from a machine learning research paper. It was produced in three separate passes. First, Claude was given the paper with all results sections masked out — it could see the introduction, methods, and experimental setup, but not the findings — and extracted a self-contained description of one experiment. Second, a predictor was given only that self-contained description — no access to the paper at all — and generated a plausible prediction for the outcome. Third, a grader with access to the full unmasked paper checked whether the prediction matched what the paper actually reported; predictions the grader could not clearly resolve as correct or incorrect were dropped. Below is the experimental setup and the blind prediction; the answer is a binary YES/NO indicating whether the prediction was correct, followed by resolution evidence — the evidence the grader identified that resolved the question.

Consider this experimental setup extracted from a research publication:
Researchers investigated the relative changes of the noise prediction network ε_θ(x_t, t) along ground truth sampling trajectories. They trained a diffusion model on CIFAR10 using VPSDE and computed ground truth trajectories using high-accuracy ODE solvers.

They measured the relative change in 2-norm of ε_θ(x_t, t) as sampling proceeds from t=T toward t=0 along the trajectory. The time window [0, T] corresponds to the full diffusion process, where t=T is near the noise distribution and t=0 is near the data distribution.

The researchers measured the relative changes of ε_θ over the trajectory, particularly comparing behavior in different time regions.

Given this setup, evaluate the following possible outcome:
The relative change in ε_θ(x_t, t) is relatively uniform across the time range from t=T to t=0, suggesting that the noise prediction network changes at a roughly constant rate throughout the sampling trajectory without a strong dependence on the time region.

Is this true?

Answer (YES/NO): NO